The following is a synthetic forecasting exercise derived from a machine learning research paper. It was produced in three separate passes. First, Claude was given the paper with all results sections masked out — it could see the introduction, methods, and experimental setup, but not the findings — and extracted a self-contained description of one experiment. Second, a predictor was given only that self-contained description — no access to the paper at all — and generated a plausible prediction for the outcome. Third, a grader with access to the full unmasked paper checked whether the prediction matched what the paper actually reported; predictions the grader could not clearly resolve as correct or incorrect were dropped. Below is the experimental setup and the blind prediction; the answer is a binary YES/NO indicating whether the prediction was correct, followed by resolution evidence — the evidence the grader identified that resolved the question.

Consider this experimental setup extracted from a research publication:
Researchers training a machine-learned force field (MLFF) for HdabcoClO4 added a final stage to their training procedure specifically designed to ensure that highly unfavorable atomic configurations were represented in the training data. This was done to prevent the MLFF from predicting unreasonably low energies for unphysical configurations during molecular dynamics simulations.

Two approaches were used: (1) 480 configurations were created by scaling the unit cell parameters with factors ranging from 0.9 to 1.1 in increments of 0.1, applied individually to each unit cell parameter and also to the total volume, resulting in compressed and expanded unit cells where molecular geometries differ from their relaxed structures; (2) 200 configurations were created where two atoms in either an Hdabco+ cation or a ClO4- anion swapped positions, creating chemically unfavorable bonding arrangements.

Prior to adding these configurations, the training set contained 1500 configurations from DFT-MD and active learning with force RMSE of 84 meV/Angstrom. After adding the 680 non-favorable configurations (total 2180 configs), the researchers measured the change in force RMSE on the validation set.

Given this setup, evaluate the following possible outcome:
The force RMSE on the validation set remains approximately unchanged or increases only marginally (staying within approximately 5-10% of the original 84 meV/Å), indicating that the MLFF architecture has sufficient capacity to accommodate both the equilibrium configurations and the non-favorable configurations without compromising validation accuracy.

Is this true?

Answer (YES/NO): YES